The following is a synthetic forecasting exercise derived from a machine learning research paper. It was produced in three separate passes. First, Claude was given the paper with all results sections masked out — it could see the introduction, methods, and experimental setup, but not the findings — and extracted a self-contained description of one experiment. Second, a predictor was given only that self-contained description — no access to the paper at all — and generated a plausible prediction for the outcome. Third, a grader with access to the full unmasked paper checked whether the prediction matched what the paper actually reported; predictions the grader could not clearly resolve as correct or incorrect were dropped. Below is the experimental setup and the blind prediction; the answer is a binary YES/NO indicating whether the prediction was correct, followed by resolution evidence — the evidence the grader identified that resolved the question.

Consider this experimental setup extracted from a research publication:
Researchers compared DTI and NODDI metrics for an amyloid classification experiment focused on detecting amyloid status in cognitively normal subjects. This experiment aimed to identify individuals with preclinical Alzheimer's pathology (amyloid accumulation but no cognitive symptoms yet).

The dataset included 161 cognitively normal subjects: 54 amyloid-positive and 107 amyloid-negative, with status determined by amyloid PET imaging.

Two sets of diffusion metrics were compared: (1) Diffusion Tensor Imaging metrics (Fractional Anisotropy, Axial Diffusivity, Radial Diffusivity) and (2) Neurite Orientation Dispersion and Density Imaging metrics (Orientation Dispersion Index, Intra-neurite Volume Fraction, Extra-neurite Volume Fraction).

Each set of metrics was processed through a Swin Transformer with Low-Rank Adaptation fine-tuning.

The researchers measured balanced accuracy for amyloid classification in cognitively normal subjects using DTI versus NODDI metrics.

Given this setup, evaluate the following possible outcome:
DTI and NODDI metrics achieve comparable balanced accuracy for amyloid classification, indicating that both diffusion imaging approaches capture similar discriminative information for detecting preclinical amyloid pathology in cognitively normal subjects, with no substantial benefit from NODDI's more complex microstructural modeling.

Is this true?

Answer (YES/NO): NO